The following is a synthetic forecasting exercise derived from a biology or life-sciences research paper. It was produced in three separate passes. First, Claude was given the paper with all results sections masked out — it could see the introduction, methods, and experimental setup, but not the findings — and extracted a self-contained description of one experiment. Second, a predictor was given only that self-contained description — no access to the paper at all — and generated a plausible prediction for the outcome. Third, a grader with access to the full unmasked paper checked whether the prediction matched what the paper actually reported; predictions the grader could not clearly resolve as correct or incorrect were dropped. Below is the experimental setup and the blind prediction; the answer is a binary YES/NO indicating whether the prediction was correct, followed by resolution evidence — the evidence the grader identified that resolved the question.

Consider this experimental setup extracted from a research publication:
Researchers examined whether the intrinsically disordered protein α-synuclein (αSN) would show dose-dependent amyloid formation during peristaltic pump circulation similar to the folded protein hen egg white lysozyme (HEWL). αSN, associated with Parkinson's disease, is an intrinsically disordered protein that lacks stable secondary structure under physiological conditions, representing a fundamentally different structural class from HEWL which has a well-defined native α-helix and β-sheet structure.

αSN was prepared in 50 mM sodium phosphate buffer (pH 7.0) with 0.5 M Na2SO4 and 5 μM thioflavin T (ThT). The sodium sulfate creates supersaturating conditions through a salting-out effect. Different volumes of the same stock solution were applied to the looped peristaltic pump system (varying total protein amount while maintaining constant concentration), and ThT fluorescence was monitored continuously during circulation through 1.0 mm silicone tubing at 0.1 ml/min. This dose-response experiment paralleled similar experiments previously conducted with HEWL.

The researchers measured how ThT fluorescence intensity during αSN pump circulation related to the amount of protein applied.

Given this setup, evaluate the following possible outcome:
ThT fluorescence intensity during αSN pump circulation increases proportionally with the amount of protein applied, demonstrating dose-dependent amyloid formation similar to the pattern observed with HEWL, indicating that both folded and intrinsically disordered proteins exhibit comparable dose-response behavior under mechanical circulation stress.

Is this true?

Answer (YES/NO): NO